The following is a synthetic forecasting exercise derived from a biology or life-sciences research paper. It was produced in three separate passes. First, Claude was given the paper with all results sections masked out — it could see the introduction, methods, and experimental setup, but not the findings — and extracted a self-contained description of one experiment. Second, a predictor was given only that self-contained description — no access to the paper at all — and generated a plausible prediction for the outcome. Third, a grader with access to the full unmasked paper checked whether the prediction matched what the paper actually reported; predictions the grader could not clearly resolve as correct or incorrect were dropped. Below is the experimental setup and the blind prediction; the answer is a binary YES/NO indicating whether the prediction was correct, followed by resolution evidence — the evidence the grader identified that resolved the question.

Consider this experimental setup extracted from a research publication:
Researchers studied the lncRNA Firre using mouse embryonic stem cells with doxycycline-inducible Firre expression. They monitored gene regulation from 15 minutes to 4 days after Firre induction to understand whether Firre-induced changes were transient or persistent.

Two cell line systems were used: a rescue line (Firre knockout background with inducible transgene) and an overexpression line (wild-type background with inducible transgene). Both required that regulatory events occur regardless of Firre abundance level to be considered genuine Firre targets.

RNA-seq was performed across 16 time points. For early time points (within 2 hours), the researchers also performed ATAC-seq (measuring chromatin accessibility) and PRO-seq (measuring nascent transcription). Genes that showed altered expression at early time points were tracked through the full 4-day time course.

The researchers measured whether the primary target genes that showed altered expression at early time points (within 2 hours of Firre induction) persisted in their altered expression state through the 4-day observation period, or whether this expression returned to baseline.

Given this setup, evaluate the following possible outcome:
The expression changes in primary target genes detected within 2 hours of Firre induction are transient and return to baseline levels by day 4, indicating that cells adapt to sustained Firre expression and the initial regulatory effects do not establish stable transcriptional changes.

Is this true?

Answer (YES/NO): NO